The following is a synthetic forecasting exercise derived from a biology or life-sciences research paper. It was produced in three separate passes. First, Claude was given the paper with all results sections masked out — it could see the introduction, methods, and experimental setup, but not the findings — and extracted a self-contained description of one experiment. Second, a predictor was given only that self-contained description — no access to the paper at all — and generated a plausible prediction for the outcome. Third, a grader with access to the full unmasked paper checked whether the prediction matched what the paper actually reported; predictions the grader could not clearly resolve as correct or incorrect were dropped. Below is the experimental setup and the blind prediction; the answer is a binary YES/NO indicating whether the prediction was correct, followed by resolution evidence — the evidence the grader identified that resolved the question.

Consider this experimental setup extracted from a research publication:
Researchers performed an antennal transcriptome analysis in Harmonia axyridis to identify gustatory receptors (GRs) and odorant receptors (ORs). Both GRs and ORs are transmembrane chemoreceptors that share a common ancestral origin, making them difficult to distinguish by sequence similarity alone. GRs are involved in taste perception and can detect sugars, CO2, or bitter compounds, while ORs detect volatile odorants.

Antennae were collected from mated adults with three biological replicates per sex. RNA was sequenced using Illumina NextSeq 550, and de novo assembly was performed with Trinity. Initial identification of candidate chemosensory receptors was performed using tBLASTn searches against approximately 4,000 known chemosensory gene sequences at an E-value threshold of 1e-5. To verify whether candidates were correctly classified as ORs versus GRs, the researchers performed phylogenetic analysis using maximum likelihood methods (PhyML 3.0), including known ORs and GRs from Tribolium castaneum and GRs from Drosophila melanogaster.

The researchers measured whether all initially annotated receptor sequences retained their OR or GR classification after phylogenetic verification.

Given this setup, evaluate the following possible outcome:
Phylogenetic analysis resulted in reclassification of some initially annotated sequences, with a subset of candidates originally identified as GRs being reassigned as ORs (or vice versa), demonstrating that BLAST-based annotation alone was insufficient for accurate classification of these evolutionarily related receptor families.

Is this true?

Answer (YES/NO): YES